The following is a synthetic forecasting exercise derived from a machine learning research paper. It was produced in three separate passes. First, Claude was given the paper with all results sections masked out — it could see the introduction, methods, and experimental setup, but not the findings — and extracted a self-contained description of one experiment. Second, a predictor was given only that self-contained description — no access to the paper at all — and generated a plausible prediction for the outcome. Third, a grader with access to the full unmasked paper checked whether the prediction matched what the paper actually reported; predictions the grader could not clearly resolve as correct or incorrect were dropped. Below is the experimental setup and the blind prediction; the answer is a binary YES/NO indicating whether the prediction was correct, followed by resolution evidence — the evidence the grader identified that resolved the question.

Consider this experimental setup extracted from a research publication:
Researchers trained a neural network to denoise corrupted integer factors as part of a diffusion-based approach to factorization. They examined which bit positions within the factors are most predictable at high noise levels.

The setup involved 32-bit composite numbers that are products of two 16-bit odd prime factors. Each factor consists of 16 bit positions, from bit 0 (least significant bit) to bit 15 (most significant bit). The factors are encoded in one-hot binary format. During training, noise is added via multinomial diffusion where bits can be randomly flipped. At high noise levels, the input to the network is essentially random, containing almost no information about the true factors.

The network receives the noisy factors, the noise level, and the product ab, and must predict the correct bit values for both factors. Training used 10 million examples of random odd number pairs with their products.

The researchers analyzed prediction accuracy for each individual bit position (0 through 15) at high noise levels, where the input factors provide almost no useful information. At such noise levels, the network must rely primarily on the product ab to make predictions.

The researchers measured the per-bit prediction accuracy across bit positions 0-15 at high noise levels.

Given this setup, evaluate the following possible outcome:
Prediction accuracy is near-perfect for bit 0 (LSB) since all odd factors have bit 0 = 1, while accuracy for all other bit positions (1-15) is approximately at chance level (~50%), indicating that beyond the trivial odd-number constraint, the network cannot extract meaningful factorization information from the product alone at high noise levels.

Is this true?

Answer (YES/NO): NO